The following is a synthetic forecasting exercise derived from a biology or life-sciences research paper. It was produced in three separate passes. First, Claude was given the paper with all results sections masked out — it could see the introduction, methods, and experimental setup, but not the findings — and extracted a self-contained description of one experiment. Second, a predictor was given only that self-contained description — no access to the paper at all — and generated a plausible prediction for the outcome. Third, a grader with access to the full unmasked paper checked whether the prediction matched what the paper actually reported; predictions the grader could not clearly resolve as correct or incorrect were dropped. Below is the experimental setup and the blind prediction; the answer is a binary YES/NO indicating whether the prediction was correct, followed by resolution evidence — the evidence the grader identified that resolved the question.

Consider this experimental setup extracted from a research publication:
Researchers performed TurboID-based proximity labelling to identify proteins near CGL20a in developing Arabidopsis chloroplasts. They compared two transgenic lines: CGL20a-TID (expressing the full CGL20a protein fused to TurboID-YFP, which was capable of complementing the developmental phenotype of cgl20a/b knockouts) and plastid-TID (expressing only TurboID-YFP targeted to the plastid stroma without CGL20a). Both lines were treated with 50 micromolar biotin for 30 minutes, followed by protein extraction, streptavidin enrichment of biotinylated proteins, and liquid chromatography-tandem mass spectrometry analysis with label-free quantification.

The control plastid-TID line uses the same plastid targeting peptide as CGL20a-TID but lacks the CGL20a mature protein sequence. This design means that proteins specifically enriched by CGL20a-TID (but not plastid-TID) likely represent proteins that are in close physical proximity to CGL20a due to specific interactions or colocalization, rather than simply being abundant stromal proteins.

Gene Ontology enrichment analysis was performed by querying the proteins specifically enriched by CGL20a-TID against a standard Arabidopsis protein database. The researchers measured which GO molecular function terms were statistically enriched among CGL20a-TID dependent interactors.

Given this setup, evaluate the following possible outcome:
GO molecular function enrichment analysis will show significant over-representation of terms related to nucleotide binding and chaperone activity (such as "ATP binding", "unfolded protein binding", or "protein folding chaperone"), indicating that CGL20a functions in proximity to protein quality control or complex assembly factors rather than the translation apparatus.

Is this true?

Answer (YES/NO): NO